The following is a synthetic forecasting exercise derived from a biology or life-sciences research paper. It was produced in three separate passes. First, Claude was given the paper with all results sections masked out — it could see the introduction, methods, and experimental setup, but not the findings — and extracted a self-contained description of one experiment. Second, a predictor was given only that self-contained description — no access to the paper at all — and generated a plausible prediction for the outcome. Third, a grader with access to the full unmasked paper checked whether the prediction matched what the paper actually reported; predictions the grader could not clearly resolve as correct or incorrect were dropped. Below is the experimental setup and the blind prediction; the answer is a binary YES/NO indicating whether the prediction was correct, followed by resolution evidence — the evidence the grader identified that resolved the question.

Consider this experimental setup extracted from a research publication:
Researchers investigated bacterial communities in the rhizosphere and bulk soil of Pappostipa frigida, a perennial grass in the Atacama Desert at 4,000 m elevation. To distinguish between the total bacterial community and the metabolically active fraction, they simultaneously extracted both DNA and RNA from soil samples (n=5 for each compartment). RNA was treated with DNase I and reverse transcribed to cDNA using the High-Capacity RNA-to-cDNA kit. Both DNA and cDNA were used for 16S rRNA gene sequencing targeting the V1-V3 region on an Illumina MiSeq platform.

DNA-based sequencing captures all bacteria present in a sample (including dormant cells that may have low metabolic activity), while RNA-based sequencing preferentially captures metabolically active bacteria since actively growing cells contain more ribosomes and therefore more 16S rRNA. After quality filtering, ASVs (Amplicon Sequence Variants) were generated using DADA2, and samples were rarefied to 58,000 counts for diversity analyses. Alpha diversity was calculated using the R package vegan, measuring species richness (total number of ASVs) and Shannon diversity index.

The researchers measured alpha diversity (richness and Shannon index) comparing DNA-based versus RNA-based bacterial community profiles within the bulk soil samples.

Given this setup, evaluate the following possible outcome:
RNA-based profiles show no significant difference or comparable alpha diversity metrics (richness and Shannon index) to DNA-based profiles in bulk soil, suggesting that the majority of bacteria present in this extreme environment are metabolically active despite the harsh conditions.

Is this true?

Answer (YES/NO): NO